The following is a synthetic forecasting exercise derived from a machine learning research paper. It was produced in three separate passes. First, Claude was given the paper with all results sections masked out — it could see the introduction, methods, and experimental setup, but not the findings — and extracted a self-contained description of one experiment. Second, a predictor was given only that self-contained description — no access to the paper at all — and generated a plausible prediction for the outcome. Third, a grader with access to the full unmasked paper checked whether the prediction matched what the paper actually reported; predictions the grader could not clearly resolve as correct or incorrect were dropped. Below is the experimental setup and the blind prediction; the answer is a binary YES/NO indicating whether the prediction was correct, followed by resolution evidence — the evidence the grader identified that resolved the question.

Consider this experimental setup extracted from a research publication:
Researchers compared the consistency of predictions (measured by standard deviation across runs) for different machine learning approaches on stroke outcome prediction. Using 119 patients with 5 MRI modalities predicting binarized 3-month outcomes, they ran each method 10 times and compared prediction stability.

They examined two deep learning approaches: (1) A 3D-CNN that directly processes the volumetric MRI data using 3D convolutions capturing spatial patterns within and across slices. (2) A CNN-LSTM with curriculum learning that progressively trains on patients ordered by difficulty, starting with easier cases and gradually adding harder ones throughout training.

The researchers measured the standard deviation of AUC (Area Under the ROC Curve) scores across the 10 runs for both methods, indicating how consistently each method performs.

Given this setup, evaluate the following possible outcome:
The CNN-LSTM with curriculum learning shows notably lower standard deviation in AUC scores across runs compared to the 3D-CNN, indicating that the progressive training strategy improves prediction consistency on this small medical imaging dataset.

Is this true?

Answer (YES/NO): NO